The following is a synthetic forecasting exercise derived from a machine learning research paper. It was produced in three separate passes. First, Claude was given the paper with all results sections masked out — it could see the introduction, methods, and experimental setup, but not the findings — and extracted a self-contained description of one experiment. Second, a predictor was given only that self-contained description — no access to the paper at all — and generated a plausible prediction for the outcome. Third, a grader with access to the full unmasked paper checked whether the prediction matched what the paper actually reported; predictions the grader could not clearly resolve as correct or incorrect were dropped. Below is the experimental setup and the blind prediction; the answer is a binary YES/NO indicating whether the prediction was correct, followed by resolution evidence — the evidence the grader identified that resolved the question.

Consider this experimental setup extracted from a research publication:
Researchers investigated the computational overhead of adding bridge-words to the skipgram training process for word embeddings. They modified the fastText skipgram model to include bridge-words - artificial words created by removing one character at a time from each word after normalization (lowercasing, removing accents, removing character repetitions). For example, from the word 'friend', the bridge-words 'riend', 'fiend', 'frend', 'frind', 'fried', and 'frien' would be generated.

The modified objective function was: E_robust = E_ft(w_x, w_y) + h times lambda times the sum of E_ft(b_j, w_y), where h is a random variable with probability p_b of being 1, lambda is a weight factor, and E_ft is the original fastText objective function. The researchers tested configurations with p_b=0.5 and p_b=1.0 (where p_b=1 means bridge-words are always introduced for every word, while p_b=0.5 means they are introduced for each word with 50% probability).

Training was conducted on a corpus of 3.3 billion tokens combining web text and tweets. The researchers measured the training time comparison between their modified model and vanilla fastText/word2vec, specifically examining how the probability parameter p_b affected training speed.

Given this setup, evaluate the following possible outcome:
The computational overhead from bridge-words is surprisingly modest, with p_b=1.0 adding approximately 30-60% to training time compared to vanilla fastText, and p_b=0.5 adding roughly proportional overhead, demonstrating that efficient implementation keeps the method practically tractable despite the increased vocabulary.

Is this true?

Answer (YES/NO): NO